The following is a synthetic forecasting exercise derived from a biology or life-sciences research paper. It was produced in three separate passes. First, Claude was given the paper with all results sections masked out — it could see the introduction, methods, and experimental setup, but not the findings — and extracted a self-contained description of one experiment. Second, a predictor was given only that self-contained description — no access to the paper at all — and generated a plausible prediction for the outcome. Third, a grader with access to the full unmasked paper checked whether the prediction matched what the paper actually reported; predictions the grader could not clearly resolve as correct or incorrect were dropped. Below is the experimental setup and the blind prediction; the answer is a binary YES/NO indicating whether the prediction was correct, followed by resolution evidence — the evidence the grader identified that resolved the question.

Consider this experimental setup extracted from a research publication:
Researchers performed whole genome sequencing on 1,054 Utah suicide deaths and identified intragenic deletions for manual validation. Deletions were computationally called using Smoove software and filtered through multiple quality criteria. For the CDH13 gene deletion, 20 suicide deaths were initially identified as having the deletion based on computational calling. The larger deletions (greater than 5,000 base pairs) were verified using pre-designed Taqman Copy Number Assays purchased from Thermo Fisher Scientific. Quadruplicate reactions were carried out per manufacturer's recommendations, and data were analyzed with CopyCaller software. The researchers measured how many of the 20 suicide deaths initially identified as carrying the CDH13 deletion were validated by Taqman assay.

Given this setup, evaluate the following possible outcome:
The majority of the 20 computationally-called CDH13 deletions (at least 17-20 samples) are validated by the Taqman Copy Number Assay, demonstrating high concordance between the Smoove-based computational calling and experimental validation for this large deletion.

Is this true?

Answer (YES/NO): YES